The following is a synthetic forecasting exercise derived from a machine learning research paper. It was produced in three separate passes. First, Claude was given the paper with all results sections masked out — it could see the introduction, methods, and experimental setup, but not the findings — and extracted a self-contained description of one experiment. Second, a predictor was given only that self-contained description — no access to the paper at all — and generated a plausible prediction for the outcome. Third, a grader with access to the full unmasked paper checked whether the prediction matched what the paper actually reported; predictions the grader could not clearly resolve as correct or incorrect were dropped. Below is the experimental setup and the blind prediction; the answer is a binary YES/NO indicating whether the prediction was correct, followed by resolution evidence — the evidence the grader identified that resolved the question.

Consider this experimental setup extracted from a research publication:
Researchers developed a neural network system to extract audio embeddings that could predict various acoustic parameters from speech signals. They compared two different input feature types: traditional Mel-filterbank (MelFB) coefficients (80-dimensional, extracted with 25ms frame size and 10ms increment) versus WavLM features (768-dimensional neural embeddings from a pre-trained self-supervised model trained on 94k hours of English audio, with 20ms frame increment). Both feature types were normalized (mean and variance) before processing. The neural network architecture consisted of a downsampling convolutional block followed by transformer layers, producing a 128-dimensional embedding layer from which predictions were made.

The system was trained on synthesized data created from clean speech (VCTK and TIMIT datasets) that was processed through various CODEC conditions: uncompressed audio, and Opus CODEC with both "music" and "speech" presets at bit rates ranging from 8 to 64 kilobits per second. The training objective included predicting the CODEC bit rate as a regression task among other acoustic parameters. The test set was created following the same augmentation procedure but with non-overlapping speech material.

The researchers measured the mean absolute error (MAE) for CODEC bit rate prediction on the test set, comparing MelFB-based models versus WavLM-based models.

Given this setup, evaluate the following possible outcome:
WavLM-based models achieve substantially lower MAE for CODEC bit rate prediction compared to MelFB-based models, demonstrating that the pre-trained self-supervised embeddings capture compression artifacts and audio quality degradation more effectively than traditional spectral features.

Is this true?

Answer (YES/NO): NO